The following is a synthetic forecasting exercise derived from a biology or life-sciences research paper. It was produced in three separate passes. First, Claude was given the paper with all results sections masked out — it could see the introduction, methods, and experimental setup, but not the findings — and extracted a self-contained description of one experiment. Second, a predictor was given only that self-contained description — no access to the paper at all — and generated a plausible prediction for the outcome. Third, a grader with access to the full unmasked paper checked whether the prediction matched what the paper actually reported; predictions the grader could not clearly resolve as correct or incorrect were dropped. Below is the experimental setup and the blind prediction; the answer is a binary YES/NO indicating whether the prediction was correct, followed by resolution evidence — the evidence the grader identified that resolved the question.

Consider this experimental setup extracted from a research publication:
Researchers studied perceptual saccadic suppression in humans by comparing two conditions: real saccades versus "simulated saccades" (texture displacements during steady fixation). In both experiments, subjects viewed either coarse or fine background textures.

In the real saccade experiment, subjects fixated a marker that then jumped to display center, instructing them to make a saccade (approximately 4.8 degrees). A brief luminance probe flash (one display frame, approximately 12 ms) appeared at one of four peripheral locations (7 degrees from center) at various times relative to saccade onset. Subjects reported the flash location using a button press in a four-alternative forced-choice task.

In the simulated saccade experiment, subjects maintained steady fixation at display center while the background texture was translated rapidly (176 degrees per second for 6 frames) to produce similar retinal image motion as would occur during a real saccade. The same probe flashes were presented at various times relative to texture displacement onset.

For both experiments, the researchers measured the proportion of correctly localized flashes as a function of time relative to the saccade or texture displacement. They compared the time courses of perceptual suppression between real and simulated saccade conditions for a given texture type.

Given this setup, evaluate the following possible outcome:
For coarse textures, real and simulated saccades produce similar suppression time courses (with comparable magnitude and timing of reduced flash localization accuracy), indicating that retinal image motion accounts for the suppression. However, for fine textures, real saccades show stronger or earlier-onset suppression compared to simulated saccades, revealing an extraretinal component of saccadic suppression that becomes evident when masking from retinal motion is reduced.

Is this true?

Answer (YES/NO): NO